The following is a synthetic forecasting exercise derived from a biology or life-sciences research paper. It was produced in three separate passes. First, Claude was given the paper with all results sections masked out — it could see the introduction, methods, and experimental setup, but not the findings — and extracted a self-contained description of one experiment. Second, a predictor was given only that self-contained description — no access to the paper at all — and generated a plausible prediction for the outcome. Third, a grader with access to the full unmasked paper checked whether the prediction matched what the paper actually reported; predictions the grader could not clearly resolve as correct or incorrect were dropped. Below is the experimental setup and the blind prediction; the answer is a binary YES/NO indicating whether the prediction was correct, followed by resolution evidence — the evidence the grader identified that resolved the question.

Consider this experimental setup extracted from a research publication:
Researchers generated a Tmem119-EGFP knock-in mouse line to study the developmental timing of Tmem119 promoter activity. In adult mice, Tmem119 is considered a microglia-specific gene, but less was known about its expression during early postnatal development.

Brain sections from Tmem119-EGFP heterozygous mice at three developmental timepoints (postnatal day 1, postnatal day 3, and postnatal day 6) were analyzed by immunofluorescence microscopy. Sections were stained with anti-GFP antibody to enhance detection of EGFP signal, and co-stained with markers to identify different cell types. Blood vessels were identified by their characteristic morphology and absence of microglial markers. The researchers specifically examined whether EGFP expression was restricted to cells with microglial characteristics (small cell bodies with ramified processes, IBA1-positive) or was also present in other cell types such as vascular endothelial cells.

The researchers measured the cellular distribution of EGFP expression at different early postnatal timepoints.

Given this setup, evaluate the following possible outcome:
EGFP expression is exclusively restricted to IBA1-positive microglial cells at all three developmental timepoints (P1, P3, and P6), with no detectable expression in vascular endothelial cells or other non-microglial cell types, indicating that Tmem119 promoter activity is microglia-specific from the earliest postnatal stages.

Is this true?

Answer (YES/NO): NO